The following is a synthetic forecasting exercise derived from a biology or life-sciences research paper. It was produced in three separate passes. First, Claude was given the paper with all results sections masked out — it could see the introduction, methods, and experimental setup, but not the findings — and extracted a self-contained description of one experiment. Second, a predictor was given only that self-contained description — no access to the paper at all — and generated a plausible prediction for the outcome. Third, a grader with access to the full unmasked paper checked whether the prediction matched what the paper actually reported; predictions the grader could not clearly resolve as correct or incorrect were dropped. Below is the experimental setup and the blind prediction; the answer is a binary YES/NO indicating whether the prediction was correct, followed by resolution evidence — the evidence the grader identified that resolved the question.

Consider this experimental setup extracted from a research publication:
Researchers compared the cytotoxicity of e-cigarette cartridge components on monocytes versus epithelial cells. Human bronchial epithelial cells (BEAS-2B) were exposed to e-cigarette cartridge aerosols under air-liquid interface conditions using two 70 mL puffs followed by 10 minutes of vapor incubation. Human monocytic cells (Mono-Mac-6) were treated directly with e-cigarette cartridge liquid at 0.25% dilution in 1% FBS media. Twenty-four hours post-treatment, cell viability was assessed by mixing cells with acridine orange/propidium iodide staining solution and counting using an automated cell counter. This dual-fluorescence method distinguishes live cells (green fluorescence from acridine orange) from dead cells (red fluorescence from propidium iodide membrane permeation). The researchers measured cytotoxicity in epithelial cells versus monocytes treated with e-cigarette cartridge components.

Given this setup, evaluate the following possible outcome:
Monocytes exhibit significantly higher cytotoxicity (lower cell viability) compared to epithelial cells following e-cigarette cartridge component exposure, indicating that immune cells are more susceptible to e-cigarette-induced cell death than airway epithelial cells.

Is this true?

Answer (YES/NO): YES